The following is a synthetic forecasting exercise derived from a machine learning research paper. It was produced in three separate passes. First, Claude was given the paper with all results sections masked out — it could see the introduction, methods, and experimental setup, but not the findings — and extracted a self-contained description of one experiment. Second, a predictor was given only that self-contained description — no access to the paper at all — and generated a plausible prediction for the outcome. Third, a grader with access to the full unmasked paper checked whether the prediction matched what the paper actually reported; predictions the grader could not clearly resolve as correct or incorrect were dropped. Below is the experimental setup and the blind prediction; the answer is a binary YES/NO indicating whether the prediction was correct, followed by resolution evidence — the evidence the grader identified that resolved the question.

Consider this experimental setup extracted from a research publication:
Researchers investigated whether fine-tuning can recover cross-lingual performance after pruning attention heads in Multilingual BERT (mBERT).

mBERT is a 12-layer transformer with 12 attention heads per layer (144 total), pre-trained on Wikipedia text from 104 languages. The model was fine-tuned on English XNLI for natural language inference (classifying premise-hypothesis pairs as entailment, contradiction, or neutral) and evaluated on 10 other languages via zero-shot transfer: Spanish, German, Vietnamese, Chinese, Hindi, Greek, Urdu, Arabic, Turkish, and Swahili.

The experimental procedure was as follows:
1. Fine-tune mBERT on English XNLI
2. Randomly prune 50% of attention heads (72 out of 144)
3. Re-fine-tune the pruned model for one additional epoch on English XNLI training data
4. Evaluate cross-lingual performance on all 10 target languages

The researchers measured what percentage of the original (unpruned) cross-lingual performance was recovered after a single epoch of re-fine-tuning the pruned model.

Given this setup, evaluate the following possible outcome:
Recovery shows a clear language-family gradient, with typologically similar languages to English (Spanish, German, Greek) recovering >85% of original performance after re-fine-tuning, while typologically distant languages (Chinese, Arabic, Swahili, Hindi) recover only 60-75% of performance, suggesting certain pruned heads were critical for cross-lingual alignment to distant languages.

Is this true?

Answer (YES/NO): NO